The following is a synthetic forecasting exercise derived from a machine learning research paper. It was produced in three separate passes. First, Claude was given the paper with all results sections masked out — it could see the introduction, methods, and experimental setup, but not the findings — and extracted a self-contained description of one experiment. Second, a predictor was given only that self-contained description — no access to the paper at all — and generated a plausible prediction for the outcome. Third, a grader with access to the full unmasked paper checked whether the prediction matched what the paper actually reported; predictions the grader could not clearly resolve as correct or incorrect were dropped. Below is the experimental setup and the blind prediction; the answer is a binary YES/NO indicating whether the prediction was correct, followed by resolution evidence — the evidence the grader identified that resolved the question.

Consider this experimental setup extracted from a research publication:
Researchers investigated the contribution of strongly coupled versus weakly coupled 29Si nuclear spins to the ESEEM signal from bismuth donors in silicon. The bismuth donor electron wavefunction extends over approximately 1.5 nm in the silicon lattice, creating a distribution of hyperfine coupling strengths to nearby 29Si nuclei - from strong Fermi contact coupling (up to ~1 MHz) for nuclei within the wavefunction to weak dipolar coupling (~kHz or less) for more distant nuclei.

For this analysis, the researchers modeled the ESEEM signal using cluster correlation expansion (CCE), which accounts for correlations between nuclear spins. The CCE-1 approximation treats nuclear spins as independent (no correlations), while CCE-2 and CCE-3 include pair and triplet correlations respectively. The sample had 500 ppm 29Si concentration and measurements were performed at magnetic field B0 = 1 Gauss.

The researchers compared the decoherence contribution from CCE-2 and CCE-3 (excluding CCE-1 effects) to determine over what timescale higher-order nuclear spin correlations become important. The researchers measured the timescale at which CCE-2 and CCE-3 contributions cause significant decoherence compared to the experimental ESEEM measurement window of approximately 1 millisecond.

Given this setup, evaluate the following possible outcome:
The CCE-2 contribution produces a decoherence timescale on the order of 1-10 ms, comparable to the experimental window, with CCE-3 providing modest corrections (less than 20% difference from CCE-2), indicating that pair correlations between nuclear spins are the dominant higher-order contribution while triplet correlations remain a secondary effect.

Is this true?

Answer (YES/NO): NO